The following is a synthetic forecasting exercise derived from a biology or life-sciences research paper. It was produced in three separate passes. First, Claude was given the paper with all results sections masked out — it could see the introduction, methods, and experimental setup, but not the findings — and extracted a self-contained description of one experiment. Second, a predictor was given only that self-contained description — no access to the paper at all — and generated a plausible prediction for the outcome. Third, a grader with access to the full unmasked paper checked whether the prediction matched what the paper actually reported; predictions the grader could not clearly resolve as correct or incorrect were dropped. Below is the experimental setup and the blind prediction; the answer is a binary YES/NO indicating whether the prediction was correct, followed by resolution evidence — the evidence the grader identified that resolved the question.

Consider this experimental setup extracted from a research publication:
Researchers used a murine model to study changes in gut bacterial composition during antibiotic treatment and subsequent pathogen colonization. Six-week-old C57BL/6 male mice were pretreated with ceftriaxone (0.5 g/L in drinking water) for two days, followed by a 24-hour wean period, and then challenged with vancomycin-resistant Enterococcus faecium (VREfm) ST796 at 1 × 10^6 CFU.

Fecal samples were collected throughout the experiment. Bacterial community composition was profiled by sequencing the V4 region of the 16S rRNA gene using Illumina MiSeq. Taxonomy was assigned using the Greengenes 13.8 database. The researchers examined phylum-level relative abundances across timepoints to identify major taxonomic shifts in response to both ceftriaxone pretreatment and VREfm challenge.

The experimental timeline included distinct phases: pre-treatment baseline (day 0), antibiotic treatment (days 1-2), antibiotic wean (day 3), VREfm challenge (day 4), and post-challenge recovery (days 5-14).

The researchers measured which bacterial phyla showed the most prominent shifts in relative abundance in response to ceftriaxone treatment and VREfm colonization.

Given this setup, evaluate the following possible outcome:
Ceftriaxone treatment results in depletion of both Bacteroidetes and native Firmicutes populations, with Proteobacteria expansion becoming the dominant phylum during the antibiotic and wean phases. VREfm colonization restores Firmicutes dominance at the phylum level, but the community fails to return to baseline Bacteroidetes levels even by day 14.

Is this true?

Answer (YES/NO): NO